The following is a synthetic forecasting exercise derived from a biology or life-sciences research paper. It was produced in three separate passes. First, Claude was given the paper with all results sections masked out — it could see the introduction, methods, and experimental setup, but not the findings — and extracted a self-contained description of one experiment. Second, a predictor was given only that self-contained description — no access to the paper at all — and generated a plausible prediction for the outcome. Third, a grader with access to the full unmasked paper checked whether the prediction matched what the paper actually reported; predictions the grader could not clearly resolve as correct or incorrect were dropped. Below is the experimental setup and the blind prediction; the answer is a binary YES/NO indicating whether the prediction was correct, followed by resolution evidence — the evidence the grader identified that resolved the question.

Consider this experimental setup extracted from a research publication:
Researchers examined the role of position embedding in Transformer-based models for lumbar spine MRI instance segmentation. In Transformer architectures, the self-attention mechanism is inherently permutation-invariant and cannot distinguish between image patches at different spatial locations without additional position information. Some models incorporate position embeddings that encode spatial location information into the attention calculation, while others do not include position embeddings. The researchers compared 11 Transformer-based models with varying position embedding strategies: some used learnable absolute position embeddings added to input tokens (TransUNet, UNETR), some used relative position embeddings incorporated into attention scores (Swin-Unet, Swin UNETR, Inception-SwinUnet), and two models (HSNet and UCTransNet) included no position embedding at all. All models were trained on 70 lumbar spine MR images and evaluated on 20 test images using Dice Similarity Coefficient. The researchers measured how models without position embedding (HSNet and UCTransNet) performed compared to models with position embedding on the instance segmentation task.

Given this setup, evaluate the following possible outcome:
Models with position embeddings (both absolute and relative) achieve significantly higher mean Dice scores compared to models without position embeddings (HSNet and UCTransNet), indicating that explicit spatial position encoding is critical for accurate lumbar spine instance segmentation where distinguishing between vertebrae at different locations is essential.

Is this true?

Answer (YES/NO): NO